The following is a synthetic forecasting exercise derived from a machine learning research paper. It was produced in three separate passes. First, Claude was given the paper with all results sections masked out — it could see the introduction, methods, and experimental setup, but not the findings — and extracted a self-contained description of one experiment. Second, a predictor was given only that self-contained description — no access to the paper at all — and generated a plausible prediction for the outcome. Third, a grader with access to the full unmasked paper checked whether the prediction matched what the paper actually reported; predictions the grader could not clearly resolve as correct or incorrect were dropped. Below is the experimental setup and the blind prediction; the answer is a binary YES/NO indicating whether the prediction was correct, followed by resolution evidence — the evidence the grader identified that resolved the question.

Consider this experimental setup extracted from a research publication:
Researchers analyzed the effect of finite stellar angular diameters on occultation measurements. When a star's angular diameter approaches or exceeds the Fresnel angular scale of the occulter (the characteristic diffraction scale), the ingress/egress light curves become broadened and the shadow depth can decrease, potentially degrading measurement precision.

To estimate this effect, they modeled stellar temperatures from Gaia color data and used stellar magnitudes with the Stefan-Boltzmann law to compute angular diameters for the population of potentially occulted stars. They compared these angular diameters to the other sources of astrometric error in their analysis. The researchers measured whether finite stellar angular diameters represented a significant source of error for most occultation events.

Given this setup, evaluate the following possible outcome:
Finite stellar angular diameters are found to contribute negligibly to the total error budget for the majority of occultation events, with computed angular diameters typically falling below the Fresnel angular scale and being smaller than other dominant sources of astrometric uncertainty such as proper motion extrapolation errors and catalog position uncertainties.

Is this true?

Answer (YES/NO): NO